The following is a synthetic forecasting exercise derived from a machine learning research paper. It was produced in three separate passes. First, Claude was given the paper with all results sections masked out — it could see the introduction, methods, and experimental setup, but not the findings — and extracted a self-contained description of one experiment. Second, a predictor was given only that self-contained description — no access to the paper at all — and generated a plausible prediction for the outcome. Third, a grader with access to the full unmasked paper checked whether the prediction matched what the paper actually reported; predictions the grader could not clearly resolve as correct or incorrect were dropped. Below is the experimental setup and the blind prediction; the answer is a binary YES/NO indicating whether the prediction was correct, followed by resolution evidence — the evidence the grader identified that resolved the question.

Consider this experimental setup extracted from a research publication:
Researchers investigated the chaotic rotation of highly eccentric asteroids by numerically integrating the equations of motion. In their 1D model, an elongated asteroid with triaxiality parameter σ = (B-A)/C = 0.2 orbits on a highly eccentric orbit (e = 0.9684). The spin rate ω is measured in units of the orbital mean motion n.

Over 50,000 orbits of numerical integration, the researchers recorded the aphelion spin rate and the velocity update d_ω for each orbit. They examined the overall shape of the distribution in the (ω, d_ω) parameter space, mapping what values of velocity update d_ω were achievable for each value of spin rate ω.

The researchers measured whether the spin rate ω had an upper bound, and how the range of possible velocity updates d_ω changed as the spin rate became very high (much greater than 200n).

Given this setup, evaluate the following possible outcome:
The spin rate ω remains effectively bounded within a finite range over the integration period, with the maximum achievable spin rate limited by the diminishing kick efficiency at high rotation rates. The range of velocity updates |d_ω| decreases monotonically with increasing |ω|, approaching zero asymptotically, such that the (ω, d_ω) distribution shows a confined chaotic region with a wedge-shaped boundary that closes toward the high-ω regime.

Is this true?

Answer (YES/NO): NO